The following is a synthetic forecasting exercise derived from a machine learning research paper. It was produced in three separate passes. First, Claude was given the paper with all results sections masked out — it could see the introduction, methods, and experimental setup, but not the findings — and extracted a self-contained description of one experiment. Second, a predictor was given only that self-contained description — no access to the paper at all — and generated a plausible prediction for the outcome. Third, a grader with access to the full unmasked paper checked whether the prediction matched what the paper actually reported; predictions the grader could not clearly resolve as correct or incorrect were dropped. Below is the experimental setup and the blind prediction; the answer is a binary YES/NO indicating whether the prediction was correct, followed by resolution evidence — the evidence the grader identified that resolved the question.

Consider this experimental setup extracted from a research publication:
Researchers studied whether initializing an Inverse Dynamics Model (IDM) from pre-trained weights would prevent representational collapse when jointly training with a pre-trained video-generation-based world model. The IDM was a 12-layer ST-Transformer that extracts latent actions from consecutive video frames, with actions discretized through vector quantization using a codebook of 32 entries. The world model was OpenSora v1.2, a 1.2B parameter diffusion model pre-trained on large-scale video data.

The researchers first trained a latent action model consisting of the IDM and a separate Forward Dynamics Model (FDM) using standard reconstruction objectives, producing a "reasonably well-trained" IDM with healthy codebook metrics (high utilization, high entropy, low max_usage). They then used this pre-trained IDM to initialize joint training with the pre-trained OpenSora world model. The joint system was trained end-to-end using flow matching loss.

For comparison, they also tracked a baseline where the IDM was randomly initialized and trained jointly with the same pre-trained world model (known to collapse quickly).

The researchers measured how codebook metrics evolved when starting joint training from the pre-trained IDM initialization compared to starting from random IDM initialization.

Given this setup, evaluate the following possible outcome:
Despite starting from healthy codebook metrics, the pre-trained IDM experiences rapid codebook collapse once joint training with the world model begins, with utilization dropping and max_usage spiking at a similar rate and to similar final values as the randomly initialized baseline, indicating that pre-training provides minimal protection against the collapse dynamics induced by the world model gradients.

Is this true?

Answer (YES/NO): NO